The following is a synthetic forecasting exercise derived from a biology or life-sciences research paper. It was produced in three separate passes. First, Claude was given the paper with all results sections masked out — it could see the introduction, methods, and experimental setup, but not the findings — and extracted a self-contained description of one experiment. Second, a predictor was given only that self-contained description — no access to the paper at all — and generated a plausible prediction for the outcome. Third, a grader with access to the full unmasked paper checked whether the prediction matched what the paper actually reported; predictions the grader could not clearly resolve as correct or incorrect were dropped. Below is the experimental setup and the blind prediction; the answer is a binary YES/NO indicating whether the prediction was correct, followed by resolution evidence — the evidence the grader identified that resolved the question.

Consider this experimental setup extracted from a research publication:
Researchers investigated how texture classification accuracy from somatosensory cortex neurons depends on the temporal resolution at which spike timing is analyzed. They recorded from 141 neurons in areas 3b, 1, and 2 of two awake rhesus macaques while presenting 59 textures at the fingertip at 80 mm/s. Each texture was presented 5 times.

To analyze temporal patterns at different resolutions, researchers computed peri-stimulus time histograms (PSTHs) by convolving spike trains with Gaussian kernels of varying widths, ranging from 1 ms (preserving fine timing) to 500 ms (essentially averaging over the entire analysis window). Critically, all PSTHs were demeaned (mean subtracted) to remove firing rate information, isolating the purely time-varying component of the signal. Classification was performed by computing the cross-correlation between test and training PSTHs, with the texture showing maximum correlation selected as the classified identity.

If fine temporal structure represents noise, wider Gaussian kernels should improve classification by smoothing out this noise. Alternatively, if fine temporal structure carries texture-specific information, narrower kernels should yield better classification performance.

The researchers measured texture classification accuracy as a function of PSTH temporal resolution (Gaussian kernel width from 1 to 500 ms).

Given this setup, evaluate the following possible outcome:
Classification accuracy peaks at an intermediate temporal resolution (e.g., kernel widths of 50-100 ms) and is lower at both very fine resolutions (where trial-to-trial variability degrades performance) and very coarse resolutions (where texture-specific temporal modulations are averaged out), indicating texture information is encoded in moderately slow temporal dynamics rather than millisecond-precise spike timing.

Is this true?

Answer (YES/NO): NO